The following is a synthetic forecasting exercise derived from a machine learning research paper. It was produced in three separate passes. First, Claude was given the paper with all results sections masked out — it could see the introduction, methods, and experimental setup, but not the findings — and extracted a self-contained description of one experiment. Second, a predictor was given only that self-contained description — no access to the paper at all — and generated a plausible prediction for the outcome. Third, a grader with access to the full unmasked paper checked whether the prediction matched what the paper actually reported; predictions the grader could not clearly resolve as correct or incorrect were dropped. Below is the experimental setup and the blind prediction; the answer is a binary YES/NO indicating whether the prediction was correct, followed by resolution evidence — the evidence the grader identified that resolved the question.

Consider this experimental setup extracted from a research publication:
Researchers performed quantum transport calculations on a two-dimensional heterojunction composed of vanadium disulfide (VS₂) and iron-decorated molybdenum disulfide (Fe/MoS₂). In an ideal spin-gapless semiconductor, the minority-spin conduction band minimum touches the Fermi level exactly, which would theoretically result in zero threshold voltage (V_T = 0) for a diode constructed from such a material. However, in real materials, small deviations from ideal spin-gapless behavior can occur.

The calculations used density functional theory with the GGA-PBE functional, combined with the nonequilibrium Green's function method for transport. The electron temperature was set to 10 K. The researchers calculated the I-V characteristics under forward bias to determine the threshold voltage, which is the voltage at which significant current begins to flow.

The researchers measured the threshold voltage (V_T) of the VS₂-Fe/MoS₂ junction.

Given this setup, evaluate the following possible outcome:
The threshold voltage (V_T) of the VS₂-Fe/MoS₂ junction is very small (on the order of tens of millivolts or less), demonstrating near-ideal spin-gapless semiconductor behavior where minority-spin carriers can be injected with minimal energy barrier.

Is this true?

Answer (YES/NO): YES